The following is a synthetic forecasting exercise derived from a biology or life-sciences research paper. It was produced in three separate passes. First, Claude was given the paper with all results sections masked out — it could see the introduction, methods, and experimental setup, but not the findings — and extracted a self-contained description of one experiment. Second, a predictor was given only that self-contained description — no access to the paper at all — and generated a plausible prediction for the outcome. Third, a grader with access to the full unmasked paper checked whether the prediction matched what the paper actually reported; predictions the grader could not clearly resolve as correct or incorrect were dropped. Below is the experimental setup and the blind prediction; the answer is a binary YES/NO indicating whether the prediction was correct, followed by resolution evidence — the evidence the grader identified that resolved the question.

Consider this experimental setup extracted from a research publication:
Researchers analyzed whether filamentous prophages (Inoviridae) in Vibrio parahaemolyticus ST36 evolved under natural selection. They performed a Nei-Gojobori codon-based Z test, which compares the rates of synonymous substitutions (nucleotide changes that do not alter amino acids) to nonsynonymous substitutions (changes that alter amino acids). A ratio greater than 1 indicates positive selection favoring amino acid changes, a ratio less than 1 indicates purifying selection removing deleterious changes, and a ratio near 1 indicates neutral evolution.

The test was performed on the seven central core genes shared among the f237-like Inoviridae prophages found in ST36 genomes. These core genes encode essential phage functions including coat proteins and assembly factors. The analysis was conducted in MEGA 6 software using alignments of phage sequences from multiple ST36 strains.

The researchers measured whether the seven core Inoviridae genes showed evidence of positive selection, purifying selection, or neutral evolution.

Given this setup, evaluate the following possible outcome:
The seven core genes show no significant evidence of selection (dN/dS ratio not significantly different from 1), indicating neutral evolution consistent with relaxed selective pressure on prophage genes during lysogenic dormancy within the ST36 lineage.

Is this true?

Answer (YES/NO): NO